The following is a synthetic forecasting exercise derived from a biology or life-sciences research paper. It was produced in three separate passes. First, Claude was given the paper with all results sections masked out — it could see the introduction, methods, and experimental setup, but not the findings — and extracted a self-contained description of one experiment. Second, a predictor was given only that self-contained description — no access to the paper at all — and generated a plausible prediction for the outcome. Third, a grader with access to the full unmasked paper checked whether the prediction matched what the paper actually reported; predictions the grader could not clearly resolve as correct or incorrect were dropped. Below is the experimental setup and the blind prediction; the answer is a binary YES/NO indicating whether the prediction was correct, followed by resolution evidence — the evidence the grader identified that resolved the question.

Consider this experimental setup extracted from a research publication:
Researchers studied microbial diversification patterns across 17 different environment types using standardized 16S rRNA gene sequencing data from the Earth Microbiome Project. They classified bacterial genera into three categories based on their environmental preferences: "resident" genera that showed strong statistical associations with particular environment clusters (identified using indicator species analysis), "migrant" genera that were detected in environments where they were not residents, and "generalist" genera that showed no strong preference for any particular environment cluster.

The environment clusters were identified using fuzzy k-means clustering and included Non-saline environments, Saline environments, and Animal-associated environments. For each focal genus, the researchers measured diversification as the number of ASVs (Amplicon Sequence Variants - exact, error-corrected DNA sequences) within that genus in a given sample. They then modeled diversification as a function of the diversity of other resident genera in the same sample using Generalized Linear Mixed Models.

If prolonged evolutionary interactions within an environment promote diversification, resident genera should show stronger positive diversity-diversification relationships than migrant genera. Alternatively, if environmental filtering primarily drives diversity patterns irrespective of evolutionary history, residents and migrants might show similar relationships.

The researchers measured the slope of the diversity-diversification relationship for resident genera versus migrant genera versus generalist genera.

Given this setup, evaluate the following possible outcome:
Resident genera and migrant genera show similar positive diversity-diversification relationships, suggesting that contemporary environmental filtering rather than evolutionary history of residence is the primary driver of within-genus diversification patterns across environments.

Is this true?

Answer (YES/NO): NO